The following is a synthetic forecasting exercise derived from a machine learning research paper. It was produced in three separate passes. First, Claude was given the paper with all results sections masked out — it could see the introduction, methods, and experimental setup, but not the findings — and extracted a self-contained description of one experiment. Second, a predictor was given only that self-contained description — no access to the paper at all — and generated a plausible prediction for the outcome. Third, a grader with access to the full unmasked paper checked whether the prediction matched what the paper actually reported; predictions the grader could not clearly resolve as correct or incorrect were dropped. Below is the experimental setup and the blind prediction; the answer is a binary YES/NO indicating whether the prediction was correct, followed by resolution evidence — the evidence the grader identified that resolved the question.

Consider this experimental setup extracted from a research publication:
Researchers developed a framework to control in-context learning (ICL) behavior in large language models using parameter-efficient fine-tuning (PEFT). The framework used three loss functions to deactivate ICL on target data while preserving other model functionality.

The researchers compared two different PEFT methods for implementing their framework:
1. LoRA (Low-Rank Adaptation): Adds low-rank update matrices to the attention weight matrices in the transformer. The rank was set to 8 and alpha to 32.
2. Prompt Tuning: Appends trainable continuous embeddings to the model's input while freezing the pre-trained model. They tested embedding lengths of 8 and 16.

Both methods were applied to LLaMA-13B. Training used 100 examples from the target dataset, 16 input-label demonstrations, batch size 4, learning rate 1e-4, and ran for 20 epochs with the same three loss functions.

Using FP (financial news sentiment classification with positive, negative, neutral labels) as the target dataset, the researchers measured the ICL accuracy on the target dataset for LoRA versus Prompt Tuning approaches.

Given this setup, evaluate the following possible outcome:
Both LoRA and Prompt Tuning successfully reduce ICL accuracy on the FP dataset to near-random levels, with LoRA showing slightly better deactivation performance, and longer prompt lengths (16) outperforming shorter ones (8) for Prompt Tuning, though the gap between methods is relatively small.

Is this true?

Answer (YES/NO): NO